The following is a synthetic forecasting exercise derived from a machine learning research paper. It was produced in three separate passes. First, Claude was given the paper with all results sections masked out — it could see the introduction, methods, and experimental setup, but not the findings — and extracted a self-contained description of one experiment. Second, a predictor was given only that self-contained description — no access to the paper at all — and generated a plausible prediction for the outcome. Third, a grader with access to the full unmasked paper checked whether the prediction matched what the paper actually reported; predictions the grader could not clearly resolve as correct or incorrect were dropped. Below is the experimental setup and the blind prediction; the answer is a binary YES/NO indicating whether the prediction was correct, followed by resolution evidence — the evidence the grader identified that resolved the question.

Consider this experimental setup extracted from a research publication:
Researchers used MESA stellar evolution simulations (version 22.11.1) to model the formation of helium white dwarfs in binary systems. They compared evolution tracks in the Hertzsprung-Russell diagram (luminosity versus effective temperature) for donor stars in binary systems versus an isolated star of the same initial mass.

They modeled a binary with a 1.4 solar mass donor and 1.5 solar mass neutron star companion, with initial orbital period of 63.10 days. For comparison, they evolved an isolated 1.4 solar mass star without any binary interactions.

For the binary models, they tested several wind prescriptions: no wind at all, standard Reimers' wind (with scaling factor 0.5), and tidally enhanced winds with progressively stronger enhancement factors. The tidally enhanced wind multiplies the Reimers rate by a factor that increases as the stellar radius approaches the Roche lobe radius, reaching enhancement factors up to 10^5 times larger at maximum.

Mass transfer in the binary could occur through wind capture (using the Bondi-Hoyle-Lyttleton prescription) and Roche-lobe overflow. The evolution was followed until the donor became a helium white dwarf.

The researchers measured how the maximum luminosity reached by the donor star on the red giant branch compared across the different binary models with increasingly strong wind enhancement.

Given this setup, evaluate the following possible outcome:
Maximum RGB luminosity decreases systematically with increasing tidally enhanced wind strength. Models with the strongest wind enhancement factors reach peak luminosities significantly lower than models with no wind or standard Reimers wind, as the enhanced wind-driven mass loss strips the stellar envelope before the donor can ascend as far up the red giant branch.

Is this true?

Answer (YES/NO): YES